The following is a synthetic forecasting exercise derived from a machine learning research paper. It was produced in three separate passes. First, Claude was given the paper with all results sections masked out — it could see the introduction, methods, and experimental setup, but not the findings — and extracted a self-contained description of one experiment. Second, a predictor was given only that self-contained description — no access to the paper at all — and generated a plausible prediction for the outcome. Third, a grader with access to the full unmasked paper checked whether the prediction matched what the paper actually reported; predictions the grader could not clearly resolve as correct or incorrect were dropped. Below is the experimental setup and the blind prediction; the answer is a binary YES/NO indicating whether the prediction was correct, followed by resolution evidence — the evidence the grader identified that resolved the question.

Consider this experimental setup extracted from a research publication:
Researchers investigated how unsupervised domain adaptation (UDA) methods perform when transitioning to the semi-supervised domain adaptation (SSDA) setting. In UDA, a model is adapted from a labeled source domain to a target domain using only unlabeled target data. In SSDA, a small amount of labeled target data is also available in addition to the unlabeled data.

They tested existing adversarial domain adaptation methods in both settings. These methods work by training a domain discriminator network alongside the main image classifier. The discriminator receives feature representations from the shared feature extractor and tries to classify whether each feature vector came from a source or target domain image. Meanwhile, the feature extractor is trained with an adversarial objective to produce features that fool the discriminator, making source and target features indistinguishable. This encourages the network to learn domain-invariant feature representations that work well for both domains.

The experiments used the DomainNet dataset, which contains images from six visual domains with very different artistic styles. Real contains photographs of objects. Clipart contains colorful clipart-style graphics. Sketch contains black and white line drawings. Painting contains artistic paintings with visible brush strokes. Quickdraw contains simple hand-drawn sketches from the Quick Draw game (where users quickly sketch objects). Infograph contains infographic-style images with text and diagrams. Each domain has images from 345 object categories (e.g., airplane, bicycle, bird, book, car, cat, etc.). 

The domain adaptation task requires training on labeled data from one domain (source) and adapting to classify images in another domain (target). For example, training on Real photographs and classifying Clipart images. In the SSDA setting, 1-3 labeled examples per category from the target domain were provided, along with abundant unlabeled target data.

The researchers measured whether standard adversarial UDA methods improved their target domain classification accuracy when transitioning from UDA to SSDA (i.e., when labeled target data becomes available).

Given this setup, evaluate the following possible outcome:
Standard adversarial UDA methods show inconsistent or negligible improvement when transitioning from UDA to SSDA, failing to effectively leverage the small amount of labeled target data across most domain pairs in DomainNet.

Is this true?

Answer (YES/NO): YES